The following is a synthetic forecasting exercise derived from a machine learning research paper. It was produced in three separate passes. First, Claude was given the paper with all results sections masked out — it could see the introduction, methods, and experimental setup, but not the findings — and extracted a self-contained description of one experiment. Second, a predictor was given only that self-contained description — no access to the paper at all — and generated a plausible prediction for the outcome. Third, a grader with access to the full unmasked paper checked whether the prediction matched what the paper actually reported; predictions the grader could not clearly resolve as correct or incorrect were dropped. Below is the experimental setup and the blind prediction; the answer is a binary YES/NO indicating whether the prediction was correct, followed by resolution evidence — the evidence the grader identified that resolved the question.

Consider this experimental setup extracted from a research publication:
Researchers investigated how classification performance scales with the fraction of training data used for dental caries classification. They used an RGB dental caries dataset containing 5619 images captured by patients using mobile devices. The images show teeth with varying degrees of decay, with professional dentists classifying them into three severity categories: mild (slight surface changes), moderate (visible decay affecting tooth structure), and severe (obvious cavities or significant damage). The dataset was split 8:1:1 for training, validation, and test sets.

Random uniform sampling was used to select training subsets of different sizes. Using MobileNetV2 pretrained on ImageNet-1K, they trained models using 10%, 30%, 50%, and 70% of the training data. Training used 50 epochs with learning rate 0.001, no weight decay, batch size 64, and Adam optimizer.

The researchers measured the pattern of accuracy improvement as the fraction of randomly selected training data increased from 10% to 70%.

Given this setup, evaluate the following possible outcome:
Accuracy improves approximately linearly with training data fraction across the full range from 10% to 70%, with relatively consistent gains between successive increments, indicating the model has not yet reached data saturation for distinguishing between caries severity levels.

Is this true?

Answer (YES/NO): NO